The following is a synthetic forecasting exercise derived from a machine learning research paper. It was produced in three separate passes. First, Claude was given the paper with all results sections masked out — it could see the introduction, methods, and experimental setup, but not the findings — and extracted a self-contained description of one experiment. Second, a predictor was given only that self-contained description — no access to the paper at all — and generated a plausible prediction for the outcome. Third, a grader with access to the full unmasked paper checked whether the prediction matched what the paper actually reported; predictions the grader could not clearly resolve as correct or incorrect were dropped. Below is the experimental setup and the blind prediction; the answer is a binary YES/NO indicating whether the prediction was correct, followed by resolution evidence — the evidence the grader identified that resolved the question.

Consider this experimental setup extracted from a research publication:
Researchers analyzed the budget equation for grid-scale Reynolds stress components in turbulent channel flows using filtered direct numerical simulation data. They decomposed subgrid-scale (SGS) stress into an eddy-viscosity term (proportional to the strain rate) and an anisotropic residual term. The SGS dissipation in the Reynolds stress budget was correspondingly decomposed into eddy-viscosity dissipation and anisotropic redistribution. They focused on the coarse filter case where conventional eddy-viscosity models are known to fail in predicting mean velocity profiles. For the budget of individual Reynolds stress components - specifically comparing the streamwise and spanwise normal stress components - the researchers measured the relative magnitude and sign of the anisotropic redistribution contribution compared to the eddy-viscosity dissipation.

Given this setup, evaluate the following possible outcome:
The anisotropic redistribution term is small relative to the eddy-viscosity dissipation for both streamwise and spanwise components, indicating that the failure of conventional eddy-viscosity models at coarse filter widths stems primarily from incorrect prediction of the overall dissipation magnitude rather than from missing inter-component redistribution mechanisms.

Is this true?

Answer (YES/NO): NO